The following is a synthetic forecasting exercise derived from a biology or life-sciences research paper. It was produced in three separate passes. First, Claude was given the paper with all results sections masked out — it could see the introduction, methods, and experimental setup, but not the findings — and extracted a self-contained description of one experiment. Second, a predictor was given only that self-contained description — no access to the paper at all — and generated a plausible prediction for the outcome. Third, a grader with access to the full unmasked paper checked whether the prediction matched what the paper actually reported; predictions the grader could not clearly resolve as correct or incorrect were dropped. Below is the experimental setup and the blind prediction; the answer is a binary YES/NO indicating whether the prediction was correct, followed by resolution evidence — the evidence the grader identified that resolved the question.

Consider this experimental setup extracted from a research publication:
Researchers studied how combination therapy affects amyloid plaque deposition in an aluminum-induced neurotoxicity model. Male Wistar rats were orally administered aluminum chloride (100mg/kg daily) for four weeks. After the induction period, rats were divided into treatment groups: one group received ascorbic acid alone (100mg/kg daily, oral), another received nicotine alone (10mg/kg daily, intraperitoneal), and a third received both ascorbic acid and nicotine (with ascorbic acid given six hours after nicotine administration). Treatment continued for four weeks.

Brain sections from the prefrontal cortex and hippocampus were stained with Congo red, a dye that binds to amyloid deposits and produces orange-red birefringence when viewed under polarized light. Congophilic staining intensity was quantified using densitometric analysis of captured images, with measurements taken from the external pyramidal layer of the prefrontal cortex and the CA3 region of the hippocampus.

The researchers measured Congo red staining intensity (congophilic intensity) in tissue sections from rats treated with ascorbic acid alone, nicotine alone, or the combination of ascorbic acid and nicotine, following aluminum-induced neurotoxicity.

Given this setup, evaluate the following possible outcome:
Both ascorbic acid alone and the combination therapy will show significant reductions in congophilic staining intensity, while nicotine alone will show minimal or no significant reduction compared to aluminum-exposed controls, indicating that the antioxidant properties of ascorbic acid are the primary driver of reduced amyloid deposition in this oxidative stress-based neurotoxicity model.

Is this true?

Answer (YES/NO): NO